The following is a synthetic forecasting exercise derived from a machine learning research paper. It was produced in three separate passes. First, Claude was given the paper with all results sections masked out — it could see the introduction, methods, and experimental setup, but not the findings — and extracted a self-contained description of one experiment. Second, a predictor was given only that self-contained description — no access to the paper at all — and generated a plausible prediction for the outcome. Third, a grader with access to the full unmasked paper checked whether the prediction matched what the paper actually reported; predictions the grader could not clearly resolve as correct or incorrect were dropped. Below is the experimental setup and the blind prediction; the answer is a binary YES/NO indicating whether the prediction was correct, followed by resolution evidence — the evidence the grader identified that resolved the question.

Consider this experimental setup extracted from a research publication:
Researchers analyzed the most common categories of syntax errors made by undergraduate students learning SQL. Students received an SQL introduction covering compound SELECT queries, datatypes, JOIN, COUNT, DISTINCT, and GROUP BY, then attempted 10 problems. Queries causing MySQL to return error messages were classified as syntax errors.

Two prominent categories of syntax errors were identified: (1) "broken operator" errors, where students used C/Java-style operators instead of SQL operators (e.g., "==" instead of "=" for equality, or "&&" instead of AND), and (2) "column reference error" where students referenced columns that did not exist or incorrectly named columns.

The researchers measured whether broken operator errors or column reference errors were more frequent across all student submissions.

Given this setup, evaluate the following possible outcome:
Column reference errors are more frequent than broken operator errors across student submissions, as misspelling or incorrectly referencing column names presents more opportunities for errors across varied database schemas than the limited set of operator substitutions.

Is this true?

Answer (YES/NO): NO